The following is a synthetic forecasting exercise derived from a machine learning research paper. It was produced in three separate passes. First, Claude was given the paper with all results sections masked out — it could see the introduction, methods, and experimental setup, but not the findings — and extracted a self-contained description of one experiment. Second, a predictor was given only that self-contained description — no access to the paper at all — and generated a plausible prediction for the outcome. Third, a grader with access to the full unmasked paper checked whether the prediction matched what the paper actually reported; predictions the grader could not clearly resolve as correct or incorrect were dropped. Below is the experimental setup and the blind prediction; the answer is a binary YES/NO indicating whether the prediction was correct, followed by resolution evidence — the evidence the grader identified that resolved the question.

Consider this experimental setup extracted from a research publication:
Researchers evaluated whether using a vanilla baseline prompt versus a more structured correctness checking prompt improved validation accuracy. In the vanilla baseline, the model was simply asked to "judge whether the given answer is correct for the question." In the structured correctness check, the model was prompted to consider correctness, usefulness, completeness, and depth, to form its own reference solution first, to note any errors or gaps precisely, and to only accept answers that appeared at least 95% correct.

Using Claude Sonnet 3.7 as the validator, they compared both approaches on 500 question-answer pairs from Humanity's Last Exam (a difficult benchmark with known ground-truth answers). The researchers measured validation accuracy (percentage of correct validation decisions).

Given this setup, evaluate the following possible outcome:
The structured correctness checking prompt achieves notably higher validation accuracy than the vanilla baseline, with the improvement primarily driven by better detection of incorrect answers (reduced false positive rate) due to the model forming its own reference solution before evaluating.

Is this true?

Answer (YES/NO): NO